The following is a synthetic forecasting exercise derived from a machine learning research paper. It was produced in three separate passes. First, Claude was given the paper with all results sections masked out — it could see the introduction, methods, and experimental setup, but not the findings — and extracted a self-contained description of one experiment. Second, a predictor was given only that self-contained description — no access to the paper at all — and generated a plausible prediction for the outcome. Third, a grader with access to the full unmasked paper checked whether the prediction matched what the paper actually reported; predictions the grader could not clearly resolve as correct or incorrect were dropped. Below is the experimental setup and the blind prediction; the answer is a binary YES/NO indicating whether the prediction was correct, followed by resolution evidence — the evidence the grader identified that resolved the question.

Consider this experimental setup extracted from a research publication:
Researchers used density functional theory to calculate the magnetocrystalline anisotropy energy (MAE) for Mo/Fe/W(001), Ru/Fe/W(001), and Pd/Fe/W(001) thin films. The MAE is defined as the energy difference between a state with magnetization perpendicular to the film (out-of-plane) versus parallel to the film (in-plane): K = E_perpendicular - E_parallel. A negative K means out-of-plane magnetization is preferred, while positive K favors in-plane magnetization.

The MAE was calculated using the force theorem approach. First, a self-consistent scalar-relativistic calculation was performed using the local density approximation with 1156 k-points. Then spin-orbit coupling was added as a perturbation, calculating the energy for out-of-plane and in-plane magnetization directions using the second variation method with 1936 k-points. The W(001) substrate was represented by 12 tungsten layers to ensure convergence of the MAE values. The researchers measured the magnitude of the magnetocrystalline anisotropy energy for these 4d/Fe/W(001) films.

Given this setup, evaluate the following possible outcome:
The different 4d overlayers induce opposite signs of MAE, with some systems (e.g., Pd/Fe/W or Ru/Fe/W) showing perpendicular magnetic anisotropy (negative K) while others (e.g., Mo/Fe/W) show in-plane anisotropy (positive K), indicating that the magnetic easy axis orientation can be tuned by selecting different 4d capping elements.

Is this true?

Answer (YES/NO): NO